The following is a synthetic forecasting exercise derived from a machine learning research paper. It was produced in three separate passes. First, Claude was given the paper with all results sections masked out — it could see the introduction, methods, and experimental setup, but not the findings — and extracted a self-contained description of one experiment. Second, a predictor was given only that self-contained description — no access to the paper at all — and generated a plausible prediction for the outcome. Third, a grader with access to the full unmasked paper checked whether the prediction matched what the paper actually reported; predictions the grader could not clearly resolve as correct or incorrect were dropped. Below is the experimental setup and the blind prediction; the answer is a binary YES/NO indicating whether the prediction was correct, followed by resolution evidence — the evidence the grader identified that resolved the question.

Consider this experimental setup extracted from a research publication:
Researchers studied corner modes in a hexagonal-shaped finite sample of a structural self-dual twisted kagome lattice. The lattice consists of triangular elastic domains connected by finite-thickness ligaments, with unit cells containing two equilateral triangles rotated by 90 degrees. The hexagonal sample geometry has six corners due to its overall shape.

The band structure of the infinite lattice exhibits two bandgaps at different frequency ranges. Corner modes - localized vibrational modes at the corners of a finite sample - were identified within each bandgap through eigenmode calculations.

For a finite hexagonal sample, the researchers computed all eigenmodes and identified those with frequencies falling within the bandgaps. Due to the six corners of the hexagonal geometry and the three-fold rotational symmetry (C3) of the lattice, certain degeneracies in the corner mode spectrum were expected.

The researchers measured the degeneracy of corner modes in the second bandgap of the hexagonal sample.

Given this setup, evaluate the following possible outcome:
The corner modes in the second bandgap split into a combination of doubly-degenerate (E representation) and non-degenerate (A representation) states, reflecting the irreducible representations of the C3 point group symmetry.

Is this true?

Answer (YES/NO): NO